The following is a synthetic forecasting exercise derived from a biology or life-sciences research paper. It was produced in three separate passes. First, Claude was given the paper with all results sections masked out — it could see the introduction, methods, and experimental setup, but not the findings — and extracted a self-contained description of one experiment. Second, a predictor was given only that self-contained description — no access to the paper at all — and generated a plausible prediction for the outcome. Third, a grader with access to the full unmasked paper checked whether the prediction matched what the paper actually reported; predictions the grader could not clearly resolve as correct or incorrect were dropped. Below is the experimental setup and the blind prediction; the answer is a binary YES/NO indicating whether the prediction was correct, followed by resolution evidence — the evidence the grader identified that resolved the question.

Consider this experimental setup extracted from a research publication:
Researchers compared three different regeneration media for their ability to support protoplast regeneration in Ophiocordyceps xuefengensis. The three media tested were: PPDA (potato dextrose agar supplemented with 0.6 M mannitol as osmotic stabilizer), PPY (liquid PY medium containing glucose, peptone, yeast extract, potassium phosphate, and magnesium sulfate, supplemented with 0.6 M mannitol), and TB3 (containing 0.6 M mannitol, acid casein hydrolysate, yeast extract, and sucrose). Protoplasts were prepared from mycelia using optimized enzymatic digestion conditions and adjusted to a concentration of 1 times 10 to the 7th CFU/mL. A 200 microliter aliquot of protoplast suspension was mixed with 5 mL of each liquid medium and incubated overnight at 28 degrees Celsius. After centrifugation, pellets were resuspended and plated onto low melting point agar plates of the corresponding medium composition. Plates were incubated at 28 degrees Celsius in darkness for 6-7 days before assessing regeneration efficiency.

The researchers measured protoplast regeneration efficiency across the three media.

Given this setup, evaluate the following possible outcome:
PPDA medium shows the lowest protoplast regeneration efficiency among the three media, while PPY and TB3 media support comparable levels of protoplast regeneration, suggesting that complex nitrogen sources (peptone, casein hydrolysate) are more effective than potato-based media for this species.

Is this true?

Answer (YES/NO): NO